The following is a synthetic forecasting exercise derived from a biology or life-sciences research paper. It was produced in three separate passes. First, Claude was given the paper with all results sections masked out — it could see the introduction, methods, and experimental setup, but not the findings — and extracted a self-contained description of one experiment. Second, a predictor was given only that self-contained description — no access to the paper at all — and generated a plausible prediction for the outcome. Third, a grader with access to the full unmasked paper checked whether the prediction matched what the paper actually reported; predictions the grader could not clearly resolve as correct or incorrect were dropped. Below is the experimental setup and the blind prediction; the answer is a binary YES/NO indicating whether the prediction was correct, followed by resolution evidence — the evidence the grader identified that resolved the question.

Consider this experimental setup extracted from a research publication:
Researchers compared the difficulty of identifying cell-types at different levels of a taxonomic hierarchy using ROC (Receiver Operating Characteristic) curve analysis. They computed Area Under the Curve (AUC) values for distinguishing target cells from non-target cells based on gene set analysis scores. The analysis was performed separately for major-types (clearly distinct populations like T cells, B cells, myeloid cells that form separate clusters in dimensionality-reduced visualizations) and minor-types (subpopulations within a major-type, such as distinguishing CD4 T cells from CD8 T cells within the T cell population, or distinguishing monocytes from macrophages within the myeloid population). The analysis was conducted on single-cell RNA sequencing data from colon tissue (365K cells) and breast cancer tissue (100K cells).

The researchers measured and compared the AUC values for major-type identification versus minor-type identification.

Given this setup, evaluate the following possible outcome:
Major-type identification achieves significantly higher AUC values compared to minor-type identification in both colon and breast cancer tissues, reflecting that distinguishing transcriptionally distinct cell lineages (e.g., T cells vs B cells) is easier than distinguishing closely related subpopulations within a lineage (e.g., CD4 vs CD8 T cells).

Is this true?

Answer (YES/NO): YES